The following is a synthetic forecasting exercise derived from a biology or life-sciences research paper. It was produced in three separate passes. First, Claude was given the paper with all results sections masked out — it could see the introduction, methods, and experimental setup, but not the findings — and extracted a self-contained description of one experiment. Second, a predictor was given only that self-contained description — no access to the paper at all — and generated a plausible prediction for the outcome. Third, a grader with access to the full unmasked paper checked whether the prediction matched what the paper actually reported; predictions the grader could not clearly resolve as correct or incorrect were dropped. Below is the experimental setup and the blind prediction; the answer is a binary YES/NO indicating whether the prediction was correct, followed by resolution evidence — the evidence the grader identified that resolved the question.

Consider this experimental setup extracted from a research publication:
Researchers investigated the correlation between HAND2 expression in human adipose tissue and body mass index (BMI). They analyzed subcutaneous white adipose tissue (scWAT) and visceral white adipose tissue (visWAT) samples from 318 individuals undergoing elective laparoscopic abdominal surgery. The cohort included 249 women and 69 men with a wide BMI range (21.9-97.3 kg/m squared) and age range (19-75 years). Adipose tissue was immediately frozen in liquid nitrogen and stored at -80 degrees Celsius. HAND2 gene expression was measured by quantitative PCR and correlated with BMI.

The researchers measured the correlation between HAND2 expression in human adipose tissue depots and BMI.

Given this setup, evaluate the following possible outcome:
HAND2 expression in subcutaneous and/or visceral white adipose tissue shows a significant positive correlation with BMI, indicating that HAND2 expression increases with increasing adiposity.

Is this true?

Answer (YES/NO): NO